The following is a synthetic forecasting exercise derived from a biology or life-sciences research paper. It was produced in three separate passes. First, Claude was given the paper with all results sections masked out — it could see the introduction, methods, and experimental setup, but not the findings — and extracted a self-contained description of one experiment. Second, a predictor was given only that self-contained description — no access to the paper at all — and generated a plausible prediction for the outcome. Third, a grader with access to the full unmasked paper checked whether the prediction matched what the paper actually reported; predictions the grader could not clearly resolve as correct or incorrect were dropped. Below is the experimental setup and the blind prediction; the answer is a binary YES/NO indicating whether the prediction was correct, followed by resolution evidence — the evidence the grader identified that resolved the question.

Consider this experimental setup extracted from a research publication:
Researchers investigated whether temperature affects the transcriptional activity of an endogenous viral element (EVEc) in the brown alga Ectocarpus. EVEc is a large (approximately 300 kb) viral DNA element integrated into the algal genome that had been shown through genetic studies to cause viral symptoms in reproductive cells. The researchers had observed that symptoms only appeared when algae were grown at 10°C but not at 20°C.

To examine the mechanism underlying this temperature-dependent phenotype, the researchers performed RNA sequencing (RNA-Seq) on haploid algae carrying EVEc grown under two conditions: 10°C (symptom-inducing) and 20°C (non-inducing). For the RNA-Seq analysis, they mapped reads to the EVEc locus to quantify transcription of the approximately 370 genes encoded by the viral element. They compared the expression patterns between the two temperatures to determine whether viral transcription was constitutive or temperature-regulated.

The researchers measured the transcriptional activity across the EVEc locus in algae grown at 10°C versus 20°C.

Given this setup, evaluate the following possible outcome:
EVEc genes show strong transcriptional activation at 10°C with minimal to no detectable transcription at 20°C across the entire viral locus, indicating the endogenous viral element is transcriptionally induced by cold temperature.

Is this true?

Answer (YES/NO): YES